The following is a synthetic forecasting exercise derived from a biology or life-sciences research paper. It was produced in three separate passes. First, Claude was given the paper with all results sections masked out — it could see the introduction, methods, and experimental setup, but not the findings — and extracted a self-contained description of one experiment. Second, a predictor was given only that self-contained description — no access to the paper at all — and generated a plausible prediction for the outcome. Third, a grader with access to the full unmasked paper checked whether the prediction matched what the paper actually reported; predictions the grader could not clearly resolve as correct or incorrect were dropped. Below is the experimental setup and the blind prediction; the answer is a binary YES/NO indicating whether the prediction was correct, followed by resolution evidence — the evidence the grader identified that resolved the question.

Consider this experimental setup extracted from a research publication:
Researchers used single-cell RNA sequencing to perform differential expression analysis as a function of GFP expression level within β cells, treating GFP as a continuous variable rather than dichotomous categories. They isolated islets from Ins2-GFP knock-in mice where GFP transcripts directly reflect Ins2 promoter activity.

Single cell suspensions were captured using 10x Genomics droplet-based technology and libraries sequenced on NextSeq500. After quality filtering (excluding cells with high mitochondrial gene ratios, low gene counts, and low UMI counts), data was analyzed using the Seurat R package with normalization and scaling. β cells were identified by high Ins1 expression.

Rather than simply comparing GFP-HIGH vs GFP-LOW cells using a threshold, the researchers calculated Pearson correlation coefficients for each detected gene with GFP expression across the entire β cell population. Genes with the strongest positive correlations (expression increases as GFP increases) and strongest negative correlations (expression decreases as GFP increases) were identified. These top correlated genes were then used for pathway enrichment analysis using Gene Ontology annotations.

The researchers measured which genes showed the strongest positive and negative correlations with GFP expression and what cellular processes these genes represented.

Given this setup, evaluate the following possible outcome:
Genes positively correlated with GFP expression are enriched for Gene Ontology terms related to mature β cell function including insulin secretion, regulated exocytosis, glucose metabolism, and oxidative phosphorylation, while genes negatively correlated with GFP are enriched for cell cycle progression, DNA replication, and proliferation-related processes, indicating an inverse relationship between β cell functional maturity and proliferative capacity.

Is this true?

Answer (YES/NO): NO